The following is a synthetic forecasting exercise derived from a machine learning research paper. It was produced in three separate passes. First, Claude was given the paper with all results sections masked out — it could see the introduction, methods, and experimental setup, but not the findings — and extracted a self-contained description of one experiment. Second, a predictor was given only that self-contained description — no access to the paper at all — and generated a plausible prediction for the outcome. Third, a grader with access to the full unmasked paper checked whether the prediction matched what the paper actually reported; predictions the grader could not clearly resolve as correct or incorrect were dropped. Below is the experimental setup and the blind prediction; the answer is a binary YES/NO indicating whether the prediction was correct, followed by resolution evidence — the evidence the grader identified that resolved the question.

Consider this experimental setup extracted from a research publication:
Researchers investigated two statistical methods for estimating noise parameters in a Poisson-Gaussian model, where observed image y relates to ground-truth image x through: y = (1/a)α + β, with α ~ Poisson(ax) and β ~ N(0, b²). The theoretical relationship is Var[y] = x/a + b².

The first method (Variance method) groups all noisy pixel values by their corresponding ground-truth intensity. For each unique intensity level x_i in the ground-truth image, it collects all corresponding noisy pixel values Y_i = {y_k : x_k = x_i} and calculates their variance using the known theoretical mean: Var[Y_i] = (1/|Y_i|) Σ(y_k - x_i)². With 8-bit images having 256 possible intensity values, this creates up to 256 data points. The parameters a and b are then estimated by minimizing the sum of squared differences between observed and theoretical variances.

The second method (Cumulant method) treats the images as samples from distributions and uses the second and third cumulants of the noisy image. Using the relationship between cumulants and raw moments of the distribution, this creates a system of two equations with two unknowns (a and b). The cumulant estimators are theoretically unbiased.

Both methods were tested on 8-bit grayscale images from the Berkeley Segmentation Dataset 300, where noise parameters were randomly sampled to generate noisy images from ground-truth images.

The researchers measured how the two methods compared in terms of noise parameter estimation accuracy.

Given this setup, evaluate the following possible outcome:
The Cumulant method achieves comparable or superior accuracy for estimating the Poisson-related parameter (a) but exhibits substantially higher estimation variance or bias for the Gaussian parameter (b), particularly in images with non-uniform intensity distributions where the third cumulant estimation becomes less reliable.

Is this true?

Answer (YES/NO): NO